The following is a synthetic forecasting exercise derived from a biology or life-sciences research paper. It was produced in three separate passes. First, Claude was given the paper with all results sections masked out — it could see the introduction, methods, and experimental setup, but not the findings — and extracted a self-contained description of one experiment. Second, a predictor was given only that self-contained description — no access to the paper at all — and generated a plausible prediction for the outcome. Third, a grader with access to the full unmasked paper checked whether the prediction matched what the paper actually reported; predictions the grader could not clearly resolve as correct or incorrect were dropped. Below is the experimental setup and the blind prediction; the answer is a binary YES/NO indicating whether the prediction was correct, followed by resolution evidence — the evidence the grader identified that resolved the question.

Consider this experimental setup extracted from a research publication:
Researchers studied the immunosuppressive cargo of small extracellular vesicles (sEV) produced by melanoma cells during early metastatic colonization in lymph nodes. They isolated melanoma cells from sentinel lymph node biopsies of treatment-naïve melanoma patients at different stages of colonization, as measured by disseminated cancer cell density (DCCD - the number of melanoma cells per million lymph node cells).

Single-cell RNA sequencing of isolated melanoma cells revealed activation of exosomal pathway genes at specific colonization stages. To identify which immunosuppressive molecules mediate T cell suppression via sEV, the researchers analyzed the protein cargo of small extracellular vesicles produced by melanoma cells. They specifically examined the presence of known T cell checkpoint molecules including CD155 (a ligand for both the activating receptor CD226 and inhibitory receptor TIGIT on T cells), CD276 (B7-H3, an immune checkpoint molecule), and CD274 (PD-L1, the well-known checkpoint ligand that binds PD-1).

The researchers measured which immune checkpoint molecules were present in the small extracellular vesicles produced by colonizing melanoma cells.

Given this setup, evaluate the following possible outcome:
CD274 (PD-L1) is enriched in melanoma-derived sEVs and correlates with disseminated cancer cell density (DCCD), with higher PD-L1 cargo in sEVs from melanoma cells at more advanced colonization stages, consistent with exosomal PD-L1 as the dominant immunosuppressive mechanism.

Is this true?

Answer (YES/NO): NO